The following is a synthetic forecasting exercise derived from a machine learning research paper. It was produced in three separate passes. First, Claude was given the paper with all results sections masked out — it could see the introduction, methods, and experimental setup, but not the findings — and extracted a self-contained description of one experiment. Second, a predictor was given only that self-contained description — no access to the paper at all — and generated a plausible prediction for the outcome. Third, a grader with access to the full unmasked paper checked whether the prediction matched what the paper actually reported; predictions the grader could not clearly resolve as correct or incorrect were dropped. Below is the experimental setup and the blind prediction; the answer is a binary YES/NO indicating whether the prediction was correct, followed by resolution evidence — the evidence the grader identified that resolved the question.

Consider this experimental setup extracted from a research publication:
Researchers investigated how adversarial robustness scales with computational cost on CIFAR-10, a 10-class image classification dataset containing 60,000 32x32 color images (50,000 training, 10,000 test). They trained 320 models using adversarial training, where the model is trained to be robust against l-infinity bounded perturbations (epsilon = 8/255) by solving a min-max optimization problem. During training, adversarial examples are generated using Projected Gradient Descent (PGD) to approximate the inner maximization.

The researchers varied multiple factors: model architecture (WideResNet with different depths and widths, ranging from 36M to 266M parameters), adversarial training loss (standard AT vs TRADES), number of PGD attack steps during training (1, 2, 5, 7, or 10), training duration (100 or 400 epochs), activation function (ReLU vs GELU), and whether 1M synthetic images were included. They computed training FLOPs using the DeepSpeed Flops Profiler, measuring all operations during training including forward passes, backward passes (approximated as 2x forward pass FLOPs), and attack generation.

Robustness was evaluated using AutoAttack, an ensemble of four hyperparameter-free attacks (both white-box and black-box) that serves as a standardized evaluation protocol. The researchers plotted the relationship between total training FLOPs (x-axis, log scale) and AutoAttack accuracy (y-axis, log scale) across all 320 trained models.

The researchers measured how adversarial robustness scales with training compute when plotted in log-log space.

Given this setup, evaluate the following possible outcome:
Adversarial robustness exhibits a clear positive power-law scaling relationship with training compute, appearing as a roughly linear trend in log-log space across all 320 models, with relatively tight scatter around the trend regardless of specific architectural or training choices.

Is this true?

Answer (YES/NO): NO